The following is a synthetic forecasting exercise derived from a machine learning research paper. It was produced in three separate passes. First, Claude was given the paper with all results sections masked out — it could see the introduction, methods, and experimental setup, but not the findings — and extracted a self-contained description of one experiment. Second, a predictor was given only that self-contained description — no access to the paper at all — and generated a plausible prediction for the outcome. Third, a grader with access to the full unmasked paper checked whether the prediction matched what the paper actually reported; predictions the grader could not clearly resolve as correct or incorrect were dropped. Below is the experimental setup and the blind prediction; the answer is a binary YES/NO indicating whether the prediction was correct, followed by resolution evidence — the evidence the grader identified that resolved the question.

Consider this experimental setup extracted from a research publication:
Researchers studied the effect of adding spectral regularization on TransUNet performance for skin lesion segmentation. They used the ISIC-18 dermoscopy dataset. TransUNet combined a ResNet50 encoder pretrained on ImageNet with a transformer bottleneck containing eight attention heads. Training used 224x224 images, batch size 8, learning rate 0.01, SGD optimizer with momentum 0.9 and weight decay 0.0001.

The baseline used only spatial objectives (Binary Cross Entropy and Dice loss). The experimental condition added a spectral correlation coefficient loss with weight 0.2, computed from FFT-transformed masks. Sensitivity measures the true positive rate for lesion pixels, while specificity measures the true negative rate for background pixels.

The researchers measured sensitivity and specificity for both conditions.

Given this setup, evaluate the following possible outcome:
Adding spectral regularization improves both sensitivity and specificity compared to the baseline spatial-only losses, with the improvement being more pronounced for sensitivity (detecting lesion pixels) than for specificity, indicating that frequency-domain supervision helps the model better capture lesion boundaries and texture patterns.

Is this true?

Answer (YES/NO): YES